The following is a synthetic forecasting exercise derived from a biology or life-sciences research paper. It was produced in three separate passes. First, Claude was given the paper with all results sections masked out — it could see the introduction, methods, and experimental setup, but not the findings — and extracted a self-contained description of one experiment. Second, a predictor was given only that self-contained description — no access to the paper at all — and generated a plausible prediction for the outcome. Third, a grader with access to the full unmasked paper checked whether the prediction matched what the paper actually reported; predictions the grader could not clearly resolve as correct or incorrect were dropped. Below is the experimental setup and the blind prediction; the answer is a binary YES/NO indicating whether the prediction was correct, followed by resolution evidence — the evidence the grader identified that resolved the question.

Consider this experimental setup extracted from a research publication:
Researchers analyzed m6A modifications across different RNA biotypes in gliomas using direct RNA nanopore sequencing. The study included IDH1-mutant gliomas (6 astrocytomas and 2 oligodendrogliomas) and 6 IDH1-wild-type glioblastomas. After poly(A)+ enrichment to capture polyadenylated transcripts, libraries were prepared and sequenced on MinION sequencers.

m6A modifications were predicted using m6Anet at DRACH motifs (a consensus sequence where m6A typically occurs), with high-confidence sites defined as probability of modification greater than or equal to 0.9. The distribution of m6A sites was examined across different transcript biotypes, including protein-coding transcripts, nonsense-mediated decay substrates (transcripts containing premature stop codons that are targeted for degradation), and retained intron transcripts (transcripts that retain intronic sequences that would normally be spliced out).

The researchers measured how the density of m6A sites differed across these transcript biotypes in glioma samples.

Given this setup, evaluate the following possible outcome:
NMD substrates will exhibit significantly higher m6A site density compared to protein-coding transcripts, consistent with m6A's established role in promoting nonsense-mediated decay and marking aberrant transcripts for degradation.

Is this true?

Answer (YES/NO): NO